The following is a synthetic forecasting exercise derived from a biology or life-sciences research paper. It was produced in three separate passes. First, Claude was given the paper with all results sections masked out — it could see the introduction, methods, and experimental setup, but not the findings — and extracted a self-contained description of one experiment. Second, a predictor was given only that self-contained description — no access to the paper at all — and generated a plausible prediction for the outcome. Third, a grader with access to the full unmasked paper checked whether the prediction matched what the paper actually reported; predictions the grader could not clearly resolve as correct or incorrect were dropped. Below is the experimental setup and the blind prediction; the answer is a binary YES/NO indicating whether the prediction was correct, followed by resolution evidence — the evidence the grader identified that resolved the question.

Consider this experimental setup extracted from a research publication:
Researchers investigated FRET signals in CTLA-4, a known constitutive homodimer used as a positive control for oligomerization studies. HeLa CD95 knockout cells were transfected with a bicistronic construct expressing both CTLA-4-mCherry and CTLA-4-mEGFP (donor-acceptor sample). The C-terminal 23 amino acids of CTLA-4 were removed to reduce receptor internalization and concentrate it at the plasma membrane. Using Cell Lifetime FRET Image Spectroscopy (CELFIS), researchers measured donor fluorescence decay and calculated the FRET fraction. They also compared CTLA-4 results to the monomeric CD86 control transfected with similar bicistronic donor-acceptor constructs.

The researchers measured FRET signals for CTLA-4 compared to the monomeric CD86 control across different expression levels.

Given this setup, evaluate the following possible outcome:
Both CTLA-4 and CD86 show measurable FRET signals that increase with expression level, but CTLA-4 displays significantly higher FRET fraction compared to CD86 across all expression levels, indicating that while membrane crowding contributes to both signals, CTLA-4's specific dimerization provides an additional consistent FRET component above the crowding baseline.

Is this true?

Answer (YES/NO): NO